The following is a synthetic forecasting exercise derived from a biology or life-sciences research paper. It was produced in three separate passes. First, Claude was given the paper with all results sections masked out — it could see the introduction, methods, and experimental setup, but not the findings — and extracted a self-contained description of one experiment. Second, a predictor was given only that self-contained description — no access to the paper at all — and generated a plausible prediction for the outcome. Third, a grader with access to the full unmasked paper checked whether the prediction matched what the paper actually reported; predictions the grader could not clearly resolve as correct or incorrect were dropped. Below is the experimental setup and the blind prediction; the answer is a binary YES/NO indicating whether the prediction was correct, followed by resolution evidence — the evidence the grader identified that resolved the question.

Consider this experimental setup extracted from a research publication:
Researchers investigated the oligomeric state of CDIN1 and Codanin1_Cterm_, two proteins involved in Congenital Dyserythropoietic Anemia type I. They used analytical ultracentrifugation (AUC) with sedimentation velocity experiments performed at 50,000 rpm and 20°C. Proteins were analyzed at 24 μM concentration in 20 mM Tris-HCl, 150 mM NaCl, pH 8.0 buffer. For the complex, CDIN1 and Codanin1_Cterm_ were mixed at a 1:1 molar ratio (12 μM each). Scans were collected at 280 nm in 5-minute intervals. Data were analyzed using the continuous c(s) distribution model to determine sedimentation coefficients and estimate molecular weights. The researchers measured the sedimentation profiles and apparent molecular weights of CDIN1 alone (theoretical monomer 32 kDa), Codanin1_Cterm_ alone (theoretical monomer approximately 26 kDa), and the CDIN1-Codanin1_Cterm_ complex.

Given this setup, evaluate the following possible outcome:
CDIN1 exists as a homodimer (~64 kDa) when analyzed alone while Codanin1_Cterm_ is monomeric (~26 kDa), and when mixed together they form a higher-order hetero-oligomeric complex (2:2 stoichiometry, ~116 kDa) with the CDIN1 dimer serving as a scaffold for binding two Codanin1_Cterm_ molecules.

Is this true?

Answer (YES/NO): NO